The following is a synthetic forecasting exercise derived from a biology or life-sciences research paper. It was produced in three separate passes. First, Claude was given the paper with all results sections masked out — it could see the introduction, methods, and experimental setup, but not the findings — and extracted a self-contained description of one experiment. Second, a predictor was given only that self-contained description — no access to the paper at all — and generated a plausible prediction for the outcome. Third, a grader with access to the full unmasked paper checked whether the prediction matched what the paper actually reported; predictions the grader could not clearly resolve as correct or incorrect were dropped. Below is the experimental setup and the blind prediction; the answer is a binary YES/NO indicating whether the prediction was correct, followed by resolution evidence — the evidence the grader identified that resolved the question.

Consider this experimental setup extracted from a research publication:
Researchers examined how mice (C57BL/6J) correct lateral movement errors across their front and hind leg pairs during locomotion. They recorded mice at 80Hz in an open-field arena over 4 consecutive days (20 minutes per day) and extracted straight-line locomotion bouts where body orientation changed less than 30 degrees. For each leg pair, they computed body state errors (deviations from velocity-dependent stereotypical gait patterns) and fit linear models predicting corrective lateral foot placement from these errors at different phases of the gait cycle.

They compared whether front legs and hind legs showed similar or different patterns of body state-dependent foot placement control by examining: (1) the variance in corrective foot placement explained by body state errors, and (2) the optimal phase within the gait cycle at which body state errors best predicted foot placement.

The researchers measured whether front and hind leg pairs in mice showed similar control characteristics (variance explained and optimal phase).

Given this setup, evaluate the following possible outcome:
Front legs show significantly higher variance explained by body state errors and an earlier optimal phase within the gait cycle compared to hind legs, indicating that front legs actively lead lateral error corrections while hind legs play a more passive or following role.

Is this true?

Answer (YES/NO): NO